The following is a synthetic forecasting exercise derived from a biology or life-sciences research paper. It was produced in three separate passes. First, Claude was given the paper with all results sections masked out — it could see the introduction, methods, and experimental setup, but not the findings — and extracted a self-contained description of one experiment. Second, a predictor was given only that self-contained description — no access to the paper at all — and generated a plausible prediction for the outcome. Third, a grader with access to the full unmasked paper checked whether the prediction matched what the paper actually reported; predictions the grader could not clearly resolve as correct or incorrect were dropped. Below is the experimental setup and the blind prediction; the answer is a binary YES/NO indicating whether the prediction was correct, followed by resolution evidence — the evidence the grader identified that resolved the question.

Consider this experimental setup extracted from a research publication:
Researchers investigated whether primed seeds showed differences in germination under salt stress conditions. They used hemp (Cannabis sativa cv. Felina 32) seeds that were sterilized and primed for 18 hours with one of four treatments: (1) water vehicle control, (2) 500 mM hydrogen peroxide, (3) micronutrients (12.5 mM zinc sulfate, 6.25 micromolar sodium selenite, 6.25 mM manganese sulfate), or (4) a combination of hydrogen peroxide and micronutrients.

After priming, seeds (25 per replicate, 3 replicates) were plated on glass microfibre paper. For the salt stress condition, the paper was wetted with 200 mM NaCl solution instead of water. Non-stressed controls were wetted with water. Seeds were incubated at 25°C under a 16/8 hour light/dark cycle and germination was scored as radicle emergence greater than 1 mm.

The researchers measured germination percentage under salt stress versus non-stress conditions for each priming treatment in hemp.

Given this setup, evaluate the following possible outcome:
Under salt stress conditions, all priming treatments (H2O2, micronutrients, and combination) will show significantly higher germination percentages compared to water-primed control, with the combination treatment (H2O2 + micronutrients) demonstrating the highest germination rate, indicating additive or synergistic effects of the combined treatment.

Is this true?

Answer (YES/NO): NO